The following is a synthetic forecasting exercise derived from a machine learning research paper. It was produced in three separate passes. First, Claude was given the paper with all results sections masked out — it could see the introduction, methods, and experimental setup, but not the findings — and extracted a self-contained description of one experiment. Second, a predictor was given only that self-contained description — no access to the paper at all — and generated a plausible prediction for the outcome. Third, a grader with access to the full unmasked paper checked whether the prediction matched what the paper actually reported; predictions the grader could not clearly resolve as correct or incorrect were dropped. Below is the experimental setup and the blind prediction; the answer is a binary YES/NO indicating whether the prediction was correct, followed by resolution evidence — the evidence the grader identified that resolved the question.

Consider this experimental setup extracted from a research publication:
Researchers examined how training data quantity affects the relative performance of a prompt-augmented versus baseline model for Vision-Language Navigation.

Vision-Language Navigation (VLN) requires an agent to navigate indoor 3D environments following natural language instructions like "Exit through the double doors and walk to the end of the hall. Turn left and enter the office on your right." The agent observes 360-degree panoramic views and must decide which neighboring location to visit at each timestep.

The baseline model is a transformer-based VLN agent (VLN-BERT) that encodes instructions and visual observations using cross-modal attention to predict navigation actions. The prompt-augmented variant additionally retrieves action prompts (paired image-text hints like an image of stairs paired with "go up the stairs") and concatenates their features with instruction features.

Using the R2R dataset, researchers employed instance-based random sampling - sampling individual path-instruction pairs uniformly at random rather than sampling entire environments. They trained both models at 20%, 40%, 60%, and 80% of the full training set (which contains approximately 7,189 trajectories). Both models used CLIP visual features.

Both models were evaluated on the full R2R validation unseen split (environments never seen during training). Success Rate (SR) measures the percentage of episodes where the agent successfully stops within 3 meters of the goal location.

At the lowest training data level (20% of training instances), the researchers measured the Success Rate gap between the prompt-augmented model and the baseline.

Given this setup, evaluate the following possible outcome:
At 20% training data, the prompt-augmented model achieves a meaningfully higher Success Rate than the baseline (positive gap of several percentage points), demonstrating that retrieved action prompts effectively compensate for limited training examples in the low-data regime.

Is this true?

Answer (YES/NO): NO